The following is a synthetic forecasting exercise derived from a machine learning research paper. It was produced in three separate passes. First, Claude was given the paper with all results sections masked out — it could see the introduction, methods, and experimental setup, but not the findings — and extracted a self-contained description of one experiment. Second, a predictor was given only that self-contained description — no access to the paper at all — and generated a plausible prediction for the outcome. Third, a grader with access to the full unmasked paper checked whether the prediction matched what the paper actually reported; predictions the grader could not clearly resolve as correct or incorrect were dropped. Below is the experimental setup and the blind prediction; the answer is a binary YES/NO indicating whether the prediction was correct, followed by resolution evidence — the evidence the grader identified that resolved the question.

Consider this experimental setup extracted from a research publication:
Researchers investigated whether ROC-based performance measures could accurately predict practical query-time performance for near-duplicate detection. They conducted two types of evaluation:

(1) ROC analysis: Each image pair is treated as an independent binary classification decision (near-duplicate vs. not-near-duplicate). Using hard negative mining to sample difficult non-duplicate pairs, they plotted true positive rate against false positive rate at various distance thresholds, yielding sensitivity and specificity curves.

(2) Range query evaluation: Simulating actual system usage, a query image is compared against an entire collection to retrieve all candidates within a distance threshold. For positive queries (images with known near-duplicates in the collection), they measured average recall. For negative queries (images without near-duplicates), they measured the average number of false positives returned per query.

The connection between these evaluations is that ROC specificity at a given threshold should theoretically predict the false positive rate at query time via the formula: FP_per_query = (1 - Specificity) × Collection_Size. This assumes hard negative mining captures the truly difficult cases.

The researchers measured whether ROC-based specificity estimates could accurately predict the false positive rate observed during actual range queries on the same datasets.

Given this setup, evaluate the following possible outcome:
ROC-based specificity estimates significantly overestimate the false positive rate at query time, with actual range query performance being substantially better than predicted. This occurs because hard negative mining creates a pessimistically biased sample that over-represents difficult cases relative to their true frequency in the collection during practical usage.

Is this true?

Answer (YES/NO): NO